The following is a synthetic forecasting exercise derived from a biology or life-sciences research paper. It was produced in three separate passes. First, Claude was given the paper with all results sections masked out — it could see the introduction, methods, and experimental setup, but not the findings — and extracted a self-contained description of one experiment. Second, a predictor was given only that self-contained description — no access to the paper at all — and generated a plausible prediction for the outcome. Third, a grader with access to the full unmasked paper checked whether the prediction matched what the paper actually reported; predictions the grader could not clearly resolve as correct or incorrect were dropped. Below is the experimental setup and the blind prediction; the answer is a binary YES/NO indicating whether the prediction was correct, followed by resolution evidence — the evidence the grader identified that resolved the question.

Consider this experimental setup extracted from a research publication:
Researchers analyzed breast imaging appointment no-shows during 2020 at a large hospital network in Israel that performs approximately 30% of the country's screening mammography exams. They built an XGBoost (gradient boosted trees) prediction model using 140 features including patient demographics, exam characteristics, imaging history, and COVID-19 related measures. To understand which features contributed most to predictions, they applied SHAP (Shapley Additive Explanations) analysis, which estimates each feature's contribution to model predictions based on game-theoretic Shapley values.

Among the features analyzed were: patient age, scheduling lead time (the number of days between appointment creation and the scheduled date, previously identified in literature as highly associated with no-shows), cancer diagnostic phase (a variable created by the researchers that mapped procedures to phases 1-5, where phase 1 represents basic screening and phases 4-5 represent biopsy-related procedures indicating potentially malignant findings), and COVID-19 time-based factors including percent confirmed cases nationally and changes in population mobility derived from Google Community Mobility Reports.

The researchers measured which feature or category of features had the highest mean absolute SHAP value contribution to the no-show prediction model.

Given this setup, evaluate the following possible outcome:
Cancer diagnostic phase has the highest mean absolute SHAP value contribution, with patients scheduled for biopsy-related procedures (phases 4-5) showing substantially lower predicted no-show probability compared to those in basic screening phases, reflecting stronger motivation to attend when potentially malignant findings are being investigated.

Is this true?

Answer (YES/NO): YES